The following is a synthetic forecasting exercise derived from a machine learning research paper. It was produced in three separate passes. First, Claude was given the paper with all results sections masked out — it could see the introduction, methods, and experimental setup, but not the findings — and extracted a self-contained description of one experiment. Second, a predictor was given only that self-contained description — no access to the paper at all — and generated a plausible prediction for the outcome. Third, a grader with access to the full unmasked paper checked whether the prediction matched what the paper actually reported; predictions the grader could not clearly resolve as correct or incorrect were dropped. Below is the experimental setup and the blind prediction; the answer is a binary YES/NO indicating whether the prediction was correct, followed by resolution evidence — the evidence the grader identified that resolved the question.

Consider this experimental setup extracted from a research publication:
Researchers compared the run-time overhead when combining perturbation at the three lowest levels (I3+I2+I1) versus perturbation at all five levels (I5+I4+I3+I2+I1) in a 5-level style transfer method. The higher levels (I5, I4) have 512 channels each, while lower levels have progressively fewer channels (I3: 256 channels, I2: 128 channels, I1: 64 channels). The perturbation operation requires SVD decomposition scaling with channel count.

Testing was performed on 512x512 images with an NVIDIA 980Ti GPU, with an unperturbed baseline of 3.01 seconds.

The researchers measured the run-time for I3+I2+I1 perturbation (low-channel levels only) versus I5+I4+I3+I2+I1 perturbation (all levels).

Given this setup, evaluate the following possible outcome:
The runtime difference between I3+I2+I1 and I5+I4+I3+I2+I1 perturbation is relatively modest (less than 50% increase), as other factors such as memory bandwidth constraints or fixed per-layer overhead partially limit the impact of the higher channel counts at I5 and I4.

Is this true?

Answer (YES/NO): YES